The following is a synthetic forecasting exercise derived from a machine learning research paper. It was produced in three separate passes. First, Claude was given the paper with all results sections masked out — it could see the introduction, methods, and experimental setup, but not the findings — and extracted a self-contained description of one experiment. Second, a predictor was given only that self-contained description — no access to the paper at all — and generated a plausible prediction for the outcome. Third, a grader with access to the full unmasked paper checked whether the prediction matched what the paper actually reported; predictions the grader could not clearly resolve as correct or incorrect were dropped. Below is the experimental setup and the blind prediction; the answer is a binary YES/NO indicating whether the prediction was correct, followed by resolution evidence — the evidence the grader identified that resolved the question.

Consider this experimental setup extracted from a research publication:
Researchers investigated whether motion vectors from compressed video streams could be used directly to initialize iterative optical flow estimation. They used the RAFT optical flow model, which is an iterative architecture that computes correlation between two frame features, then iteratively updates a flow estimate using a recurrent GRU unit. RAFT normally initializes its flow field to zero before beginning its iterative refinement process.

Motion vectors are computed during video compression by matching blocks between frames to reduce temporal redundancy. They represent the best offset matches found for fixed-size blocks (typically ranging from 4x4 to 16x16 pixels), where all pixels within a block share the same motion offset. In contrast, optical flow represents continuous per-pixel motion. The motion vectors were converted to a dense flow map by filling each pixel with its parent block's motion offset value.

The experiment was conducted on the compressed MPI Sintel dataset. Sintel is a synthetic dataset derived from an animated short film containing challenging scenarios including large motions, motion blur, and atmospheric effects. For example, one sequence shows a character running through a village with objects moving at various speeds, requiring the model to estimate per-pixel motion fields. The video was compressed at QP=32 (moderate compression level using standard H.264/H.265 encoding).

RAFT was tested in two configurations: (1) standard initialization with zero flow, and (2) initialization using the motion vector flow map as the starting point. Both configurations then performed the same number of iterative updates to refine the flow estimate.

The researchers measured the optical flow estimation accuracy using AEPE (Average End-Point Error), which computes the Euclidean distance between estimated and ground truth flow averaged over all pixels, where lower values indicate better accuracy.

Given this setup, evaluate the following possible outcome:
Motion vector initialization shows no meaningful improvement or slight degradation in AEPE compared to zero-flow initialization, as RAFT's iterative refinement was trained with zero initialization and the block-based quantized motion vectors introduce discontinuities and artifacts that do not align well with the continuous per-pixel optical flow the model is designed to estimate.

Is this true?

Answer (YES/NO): YES